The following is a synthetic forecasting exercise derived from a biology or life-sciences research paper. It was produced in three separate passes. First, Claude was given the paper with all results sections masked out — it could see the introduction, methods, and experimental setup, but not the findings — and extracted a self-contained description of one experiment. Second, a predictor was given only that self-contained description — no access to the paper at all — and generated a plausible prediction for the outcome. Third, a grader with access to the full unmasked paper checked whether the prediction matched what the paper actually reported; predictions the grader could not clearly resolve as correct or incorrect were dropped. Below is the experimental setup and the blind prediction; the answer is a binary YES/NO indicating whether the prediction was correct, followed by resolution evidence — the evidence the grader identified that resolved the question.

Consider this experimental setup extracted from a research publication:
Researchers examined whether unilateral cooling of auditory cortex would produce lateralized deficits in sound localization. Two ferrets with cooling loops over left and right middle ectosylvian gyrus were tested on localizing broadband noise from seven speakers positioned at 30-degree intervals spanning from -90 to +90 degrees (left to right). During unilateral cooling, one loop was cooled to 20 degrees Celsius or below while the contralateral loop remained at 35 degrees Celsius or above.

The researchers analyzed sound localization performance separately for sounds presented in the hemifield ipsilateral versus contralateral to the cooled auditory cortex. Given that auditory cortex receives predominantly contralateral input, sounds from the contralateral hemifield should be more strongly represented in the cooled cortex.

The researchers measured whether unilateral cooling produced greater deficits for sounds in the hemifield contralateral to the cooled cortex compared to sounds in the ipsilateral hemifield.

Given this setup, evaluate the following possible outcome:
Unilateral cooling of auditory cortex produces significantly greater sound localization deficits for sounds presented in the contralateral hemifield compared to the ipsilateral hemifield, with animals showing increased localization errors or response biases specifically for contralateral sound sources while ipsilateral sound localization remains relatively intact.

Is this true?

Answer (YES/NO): YES